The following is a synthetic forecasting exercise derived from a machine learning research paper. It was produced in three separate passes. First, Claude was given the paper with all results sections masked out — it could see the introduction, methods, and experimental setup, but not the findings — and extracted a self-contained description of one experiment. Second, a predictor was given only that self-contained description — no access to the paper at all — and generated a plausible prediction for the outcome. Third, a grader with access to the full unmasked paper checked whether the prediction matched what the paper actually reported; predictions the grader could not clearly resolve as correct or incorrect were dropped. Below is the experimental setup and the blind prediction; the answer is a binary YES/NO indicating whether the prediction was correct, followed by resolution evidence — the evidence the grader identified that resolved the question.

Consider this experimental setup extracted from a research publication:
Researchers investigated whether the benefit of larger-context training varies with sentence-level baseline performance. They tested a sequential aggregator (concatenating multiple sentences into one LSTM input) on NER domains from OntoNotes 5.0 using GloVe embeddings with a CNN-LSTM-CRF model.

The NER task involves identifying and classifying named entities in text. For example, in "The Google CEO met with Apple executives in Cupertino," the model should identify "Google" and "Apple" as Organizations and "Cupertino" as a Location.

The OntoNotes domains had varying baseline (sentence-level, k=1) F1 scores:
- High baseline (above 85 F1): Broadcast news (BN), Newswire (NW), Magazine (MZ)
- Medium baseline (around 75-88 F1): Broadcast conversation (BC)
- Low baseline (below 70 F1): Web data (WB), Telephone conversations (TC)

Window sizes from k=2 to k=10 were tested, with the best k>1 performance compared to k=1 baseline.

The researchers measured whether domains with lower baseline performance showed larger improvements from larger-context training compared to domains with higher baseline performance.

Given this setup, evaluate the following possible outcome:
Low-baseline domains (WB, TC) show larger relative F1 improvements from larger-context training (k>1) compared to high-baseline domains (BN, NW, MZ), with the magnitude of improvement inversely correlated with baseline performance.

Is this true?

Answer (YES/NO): YES